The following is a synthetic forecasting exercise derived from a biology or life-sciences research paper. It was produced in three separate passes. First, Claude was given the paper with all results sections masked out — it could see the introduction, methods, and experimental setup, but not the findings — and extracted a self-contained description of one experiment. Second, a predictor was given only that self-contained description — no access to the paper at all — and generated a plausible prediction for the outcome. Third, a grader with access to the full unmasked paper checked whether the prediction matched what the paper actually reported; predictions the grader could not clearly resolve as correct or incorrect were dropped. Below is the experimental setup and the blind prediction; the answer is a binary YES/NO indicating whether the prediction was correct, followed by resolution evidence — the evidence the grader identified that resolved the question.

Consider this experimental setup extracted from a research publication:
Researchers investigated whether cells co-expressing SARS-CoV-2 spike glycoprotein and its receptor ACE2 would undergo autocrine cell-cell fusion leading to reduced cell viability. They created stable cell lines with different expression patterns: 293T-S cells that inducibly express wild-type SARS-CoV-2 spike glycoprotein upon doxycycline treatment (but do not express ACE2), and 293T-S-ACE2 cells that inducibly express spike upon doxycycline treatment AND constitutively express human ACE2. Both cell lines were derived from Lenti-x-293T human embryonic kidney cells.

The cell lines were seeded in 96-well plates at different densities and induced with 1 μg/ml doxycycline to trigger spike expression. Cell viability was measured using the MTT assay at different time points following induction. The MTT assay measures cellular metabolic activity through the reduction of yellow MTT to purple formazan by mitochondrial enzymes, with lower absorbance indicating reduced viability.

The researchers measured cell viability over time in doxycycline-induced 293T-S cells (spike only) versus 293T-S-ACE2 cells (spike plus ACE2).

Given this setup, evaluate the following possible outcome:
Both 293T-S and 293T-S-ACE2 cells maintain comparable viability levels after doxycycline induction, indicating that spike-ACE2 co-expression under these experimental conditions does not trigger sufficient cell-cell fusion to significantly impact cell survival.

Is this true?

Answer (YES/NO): NO